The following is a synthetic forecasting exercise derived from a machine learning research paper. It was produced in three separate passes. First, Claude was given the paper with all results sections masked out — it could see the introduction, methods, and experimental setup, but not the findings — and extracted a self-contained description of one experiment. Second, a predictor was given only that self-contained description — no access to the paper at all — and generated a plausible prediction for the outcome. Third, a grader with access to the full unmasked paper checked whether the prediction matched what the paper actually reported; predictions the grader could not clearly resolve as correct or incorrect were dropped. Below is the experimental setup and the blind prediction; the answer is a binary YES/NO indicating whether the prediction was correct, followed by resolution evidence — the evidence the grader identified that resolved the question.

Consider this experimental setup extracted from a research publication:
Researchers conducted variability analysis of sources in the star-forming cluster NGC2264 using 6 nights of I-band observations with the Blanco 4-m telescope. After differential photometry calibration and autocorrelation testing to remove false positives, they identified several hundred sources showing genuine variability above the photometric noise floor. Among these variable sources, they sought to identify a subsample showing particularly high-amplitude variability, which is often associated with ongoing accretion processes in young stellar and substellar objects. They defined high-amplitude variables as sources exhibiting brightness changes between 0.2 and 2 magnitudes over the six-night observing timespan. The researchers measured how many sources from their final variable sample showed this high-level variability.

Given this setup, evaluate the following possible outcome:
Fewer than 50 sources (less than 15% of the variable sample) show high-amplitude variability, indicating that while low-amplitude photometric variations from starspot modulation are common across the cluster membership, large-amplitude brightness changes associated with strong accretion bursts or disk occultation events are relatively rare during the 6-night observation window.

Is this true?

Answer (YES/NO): NO